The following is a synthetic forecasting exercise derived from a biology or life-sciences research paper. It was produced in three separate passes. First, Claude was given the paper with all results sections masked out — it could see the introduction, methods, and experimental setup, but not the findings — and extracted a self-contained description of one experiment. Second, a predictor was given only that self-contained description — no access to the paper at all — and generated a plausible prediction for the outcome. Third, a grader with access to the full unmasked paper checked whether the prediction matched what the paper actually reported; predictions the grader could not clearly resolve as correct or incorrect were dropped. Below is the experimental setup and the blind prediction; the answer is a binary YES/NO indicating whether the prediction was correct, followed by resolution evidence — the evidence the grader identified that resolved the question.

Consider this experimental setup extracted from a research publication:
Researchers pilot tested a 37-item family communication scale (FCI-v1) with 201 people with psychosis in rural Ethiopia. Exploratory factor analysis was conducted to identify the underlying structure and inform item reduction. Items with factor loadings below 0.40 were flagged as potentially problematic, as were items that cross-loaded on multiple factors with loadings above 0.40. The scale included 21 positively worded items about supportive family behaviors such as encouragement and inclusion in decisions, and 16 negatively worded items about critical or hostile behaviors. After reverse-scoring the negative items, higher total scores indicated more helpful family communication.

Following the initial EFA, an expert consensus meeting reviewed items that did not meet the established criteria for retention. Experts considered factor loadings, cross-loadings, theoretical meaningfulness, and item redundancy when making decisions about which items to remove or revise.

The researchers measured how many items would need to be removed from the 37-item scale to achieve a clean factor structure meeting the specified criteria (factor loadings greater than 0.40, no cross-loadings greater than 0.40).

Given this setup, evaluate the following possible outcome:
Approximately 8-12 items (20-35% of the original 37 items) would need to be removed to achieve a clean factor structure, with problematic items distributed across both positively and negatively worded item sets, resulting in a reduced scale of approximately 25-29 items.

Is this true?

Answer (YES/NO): NO